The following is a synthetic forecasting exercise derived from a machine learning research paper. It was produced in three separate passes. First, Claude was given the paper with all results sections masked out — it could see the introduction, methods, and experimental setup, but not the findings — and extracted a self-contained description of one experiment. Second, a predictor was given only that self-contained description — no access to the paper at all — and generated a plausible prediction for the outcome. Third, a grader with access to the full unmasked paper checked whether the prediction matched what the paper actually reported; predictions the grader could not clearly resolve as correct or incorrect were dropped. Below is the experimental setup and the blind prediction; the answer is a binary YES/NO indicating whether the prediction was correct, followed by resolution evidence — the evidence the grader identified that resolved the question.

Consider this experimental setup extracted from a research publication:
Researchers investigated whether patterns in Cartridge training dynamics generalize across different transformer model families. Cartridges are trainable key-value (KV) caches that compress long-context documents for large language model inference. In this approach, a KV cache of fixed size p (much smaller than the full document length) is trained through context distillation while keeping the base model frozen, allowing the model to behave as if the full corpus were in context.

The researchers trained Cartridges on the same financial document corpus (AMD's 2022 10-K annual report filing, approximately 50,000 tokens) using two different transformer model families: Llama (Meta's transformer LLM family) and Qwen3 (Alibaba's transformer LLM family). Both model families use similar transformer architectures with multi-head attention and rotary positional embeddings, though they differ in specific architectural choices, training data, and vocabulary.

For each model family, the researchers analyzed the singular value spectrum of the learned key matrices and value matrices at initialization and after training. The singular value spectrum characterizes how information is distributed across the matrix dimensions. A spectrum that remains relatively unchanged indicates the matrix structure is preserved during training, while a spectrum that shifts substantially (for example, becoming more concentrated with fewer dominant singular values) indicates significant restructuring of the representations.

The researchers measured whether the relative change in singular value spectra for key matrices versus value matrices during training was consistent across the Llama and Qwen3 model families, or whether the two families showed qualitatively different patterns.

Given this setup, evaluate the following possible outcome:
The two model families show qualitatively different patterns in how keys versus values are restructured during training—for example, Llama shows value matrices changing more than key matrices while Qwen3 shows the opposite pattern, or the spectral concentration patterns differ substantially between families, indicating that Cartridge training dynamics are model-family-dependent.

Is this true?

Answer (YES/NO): NO